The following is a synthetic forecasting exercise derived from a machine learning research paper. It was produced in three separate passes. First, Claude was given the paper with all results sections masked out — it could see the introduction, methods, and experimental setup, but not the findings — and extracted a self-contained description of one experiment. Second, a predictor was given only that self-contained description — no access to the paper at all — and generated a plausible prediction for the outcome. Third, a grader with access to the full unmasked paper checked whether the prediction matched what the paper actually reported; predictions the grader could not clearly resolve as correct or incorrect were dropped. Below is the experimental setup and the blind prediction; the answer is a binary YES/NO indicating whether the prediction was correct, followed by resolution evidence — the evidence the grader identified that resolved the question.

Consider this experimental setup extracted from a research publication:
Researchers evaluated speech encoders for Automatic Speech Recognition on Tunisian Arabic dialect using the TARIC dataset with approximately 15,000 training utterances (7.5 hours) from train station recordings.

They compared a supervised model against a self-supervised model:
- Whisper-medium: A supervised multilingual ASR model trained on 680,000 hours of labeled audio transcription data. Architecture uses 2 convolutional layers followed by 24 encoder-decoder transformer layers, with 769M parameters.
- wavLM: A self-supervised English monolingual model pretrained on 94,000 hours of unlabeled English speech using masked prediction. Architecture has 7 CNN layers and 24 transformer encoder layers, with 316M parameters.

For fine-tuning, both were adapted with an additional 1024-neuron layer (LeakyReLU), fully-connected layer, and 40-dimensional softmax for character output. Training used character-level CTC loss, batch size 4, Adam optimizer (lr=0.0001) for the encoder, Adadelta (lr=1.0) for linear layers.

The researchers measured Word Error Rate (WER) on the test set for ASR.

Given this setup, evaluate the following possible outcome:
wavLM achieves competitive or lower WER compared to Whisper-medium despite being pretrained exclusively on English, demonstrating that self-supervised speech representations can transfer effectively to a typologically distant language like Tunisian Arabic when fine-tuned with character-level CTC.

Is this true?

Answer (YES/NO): YES